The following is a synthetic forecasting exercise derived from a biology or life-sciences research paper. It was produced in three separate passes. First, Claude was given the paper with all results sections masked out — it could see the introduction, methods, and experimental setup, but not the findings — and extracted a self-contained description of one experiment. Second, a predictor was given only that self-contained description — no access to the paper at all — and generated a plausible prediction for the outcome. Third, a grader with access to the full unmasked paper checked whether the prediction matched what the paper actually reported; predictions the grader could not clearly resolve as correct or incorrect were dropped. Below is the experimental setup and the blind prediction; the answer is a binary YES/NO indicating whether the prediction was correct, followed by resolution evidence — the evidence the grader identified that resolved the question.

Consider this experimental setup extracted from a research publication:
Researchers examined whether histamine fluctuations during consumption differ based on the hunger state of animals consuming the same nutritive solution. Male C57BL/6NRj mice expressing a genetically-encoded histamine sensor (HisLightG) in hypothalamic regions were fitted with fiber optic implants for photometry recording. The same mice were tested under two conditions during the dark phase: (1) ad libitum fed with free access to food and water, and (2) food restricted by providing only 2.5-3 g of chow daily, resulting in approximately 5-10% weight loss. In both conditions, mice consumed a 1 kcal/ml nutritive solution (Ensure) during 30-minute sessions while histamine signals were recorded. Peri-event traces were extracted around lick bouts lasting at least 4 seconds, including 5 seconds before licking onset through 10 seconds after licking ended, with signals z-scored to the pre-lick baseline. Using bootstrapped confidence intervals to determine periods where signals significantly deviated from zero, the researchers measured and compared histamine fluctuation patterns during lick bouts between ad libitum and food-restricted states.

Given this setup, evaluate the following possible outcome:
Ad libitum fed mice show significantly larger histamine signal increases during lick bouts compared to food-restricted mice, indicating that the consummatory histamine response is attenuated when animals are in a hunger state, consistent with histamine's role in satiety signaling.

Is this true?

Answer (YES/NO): NO